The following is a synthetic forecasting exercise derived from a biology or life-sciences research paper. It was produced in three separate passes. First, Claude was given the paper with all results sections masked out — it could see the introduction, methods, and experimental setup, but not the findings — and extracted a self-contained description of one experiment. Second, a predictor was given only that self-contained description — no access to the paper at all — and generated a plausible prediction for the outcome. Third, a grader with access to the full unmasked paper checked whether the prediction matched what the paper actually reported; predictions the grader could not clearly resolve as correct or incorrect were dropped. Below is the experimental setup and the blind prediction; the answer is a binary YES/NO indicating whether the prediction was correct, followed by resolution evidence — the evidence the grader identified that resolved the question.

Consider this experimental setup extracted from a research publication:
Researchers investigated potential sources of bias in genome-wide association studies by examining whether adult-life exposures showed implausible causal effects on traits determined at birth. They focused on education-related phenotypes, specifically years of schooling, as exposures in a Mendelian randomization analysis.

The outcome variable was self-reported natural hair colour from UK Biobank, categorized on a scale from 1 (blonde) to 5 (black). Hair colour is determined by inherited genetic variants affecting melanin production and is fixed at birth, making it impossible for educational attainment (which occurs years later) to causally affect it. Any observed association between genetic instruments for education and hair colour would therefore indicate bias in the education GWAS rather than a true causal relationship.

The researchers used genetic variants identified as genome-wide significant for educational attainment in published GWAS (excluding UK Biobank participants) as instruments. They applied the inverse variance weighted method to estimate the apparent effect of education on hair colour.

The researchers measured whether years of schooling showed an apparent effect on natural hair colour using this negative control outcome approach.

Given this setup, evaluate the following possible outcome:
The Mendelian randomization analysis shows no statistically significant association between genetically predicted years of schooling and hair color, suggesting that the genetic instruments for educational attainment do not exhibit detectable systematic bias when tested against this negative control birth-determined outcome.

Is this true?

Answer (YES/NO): NO